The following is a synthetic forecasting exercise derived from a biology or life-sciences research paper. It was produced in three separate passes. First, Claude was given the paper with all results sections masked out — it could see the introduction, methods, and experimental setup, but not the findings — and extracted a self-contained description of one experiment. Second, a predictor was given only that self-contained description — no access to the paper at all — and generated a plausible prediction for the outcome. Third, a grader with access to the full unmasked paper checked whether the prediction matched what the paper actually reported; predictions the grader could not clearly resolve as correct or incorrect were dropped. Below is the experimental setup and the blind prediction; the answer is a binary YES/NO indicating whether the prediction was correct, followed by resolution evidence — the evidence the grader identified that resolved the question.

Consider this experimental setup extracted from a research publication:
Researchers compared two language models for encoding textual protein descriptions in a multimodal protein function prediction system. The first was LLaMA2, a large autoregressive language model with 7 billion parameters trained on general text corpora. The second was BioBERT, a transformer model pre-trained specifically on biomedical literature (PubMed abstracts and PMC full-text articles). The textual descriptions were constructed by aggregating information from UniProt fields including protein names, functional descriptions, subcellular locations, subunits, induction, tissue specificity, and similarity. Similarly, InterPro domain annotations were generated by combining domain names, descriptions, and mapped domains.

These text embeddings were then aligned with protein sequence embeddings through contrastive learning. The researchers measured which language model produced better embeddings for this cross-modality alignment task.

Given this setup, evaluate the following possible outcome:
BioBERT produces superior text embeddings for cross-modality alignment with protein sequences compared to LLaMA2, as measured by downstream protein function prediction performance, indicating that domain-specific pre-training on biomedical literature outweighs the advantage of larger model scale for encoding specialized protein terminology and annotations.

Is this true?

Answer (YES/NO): NO